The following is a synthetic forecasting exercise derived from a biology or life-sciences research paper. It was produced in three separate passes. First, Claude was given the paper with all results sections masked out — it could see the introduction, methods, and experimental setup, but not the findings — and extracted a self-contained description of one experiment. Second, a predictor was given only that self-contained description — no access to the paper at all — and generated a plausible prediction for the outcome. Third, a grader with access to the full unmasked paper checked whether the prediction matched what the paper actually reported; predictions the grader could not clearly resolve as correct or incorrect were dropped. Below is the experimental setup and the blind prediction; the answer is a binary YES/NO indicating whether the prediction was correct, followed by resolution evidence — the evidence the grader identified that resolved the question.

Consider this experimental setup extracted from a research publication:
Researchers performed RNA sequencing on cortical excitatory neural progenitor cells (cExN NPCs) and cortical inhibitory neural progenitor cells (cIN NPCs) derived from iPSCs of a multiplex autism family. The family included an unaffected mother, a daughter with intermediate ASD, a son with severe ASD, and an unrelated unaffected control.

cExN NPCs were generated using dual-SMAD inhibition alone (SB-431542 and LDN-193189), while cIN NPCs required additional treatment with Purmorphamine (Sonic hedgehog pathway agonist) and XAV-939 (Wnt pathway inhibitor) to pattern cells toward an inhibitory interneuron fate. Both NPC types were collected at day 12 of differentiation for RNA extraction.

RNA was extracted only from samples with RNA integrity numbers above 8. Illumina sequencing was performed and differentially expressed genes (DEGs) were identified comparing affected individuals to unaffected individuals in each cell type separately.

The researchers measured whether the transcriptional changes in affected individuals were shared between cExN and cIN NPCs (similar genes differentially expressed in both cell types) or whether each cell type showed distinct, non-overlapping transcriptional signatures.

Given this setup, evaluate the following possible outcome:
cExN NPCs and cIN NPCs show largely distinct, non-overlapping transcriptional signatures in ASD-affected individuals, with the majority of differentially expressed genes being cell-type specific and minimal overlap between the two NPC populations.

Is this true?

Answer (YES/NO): YES